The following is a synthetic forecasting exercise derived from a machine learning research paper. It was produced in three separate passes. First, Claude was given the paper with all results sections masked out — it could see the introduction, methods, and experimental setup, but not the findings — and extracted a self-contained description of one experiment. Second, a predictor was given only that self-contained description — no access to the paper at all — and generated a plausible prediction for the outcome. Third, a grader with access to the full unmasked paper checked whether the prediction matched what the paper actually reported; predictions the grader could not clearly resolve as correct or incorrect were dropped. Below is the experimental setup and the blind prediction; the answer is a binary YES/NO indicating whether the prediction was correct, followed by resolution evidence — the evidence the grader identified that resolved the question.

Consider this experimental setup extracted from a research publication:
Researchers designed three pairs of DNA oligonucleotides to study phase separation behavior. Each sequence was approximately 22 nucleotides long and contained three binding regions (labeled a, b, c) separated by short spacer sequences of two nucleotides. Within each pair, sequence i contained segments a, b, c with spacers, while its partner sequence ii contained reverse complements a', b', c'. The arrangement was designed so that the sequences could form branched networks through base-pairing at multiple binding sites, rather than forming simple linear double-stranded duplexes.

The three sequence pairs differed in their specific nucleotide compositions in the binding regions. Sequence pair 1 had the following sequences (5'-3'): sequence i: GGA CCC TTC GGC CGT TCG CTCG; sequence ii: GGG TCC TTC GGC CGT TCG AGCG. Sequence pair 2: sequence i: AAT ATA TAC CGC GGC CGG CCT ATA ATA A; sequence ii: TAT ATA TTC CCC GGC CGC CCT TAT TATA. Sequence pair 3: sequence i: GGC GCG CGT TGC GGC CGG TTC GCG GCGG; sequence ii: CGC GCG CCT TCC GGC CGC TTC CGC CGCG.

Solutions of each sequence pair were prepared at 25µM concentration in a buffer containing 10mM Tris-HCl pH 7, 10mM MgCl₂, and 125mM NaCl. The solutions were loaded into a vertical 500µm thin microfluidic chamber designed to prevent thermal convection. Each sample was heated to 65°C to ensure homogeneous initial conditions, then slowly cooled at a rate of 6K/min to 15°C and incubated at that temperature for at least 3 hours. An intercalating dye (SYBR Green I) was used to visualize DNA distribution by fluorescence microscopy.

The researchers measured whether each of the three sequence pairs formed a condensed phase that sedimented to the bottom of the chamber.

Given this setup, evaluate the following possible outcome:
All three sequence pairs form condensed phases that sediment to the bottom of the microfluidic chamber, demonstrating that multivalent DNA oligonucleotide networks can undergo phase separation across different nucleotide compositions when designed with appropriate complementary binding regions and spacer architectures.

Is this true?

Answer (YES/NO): NO